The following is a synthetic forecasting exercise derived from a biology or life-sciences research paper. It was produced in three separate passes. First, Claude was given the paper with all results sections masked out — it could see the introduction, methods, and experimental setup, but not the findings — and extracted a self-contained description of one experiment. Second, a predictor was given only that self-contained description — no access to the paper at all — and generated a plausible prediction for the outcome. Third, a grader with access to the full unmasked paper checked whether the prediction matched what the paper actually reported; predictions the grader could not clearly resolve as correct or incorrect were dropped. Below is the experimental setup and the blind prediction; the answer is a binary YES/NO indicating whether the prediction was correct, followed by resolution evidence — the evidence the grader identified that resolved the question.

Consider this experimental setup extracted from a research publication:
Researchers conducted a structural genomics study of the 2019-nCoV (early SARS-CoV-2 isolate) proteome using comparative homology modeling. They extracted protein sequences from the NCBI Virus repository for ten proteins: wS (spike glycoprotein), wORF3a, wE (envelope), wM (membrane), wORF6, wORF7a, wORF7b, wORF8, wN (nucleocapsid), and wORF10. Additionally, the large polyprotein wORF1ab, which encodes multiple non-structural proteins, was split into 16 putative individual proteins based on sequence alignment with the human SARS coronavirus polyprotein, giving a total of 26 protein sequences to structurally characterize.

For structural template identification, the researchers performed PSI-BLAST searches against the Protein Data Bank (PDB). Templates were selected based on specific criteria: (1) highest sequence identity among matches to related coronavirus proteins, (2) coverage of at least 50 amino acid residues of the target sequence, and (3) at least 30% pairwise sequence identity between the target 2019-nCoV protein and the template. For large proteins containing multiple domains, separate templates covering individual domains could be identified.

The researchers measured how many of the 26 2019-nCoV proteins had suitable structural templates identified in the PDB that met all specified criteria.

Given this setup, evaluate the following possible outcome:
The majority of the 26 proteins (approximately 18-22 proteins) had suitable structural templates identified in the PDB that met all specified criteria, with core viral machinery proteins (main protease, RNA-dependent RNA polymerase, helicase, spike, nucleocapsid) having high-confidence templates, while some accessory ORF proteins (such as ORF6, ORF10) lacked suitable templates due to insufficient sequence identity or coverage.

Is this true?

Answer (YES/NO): NO